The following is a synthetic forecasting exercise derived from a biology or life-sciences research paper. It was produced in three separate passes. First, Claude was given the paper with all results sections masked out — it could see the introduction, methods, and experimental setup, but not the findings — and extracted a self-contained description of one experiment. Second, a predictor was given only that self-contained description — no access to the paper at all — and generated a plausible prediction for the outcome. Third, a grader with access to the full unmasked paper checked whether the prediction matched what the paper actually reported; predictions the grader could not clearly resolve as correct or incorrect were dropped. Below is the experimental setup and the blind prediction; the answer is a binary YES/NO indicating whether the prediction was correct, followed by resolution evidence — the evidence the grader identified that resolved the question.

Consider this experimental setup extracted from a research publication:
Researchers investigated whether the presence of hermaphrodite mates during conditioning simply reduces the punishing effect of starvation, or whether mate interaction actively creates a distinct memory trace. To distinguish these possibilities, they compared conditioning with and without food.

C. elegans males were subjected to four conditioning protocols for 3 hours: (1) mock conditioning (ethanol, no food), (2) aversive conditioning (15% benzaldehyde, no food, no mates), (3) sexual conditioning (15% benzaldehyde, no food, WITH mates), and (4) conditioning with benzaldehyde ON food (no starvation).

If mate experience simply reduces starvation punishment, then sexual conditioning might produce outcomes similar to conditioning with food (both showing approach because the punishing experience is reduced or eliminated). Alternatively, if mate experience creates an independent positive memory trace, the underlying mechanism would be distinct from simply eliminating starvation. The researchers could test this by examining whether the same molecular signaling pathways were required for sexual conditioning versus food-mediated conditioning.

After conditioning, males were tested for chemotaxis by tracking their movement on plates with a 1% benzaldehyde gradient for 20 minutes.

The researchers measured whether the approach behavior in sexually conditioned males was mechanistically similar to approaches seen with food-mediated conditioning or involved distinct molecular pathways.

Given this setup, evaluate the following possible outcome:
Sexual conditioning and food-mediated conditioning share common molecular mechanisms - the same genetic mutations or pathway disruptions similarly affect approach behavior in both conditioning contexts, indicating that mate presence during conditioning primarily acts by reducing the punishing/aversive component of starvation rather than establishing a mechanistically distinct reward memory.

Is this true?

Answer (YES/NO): NO